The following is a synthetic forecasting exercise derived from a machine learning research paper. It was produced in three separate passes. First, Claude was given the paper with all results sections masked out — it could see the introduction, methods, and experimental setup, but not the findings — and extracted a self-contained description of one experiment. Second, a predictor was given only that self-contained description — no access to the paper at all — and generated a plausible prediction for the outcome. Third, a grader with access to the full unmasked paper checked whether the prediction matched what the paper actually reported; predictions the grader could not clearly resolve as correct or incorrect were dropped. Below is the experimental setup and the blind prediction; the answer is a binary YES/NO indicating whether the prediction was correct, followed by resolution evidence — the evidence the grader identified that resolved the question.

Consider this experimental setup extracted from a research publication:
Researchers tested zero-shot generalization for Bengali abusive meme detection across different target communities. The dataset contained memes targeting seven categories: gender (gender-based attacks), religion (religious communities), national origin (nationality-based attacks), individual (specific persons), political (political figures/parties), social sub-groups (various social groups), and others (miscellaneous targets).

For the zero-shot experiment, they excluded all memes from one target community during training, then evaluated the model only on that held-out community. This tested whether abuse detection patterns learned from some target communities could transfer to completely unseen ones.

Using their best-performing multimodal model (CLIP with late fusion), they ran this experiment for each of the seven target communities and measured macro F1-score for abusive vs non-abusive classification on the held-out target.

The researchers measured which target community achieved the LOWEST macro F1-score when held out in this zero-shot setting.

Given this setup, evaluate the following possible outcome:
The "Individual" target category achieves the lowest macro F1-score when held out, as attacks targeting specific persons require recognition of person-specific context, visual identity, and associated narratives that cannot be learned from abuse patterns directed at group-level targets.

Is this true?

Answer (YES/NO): NO